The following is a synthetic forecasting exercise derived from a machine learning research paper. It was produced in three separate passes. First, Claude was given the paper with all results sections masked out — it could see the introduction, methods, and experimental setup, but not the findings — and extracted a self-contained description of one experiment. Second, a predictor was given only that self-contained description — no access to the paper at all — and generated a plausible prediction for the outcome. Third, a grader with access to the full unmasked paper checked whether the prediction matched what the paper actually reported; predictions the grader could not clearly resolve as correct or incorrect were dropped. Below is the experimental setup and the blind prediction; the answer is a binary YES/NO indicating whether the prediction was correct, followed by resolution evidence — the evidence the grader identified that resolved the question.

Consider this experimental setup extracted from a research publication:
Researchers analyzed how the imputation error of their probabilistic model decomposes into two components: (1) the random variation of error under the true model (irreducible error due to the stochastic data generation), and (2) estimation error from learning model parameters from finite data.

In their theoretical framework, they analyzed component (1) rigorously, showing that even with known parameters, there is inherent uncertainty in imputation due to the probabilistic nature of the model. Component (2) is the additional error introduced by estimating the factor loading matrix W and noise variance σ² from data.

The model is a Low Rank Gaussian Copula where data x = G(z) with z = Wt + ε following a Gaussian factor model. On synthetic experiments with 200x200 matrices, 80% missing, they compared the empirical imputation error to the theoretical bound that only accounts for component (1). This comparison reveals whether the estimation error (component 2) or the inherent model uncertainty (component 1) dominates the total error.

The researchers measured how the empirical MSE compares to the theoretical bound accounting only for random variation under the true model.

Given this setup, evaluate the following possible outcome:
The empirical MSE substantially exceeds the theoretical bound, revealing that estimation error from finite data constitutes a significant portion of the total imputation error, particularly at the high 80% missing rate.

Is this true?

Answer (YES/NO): NO